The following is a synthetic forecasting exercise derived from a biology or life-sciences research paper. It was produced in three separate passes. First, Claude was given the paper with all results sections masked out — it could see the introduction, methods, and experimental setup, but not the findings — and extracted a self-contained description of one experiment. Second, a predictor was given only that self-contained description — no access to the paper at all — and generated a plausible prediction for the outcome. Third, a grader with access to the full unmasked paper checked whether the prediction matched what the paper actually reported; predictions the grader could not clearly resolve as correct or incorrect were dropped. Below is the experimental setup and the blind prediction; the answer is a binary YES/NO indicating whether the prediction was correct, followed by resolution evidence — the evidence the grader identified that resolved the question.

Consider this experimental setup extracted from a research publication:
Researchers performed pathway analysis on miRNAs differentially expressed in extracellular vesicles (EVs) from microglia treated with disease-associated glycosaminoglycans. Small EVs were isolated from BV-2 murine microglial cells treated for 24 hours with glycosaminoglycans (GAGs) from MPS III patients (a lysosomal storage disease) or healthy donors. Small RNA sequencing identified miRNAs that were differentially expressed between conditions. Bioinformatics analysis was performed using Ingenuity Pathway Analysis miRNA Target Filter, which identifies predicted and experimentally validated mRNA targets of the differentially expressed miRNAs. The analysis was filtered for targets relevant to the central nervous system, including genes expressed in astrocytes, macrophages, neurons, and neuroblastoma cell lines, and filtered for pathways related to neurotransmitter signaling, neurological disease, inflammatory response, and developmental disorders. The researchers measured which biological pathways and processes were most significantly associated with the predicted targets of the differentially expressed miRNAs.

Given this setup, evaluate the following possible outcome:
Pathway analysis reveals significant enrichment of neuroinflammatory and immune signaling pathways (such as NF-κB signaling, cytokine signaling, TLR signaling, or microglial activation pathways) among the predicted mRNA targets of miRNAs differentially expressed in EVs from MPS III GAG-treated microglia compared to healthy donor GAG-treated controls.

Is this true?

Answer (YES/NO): YES